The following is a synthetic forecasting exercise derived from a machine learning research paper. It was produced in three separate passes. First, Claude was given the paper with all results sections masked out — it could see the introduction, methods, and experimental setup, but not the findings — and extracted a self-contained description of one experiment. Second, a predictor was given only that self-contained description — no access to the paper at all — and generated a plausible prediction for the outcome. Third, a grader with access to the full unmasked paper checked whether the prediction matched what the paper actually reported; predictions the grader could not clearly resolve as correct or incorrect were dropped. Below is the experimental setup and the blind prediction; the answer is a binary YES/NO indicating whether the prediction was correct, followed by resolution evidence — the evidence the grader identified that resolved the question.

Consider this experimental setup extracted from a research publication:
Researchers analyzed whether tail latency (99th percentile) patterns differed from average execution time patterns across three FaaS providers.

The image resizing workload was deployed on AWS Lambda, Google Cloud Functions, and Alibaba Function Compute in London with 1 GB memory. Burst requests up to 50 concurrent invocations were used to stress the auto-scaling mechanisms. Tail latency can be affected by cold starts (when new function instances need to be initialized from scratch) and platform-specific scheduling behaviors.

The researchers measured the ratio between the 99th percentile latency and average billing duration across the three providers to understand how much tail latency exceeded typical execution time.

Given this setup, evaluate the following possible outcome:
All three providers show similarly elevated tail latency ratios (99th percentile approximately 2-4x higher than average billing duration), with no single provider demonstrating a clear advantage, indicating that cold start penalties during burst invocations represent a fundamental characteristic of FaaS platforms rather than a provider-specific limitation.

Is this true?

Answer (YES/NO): NO